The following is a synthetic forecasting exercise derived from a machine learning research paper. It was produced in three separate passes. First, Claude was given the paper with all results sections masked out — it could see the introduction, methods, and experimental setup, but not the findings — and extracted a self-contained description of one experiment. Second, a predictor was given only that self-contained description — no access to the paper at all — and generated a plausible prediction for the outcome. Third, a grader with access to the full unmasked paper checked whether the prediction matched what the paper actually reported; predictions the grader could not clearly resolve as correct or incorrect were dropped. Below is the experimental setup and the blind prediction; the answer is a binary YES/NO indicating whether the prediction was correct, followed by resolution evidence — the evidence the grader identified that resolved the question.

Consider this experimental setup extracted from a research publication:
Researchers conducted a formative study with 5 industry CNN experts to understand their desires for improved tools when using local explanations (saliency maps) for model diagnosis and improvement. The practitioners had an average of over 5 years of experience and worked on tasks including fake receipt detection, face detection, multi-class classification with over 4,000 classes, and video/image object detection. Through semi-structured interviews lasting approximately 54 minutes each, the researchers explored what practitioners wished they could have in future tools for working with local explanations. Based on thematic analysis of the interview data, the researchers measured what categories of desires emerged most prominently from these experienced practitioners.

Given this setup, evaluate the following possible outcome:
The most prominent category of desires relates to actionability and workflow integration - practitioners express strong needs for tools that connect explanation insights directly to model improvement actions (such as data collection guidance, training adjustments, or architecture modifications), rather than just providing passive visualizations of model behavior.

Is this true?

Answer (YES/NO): NO